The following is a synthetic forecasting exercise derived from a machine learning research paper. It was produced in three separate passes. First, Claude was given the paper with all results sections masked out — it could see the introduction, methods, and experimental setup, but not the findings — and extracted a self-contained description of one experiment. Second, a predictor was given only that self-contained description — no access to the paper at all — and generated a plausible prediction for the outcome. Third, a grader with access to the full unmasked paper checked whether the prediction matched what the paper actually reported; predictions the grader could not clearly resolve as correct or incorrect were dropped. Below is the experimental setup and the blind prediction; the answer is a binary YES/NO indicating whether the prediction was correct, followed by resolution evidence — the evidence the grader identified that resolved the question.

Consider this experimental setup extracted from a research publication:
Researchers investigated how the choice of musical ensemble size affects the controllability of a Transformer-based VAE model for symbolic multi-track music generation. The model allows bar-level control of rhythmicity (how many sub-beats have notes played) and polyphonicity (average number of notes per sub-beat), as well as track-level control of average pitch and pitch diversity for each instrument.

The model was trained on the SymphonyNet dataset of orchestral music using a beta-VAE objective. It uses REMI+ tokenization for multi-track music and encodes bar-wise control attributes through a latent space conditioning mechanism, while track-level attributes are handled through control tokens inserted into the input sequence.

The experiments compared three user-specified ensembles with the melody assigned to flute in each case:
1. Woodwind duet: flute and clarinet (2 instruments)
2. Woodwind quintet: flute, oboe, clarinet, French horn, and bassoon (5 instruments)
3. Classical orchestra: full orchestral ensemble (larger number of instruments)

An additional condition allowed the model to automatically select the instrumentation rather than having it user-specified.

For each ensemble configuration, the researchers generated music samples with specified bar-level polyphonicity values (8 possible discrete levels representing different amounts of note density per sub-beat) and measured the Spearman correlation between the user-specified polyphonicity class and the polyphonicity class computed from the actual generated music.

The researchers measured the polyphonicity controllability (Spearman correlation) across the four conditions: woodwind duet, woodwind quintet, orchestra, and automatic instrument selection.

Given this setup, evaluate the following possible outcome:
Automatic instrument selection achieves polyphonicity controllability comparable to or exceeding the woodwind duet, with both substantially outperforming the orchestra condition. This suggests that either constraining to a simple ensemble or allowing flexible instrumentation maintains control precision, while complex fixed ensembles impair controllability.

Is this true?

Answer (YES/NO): NO